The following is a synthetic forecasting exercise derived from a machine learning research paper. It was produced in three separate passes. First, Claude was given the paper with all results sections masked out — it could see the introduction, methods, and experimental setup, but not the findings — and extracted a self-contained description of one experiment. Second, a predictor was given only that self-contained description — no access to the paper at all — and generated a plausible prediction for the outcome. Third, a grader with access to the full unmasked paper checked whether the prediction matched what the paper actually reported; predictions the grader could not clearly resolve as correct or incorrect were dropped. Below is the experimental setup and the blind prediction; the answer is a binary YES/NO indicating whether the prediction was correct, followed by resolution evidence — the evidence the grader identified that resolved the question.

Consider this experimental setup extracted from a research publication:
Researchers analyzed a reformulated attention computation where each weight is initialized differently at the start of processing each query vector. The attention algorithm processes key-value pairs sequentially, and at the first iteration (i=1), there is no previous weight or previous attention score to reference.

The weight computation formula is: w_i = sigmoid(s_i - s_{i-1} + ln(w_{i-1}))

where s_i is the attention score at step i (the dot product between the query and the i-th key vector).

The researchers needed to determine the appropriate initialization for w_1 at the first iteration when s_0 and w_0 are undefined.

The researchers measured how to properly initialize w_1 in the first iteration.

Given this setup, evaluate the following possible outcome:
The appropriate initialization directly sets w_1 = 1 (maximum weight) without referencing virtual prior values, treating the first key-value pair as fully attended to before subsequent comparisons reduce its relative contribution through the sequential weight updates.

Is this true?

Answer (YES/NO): YES